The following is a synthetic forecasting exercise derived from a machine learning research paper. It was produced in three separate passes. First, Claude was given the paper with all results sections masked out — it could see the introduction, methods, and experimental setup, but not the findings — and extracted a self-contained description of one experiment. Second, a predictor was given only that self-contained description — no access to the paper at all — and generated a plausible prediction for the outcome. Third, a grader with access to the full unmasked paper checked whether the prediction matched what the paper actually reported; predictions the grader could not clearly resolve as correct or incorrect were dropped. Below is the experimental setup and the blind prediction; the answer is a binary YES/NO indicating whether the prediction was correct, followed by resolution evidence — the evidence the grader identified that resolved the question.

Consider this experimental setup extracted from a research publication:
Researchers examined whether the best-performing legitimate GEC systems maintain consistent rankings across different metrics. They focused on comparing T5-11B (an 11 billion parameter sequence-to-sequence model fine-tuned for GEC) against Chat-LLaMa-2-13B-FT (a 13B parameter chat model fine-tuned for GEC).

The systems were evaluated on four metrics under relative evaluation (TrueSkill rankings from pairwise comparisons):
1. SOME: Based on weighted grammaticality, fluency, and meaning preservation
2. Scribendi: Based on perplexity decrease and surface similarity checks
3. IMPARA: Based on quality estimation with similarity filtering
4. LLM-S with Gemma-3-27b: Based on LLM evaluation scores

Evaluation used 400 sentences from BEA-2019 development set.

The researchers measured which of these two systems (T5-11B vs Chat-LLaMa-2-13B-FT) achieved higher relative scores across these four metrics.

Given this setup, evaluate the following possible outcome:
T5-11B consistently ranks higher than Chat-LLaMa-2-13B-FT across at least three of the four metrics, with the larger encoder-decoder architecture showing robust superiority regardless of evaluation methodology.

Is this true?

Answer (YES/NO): NO